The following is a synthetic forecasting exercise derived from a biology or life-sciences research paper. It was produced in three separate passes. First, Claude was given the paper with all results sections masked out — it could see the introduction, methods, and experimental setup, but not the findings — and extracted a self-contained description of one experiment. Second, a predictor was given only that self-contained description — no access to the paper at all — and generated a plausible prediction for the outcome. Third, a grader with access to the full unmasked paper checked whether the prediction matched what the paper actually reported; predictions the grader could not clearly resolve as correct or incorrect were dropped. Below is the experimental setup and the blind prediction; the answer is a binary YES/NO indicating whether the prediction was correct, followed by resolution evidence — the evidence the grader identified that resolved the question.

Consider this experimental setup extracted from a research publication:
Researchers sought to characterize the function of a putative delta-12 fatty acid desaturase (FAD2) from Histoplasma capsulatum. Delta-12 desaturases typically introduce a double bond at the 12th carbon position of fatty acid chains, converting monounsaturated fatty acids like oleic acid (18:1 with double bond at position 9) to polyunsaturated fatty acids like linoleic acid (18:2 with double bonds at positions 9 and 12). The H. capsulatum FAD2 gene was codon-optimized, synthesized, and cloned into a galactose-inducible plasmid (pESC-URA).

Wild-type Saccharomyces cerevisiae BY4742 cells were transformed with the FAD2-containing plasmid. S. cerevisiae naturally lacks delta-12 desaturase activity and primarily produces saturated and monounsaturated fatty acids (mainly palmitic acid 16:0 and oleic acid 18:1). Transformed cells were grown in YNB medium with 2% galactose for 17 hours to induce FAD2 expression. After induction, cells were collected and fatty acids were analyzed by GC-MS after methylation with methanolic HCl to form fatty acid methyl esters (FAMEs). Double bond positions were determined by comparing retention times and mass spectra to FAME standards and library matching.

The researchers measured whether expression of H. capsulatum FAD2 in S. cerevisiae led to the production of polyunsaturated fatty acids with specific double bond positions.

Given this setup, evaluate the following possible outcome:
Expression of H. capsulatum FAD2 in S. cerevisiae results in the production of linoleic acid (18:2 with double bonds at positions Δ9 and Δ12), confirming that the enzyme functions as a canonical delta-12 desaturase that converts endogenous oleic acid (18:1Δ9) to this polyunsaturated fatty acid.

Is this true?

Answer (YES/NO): NO